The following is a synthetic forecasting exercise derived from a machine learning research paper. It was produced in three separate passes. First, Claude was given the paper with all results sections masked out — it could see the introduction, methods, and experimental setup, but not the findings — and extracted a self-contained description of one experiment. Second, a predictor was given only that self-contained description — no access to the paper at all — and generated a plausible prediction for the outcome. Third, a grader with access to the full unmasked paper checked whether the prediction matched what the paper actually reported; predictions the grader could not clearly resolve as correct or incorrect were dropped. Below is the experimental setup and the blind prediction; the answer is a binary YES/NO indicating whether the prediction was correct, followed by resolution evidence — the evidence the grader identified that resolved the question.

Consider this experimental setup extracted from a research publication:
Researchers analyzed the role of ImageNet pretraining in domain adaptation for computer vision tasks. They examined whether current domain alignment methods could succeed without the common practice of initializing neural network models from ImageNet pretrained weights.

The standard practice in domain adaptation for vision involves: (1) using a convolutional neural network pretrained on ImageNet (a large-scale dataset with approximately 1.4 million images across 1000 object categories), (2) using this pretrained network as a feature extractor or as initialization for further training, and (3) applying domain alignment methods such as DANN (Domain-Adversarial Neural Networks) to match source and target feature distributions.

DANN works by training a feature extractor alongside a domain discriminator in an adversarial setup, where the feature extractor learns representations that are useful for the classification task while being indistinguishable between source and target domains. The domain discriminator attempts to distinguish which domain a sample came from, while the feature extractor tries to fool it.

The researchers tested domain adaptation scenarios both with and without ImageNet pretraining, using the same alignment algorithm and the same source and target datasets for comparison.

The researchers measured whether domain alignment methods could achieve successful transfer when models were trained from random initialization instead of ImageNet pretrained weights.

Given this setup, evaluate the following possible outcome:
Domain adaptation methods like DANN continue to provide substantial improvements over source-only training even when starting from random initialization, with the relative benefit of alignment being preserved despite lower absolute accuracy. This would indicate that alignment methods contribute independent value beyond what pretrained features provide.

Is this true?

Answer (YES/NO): YES